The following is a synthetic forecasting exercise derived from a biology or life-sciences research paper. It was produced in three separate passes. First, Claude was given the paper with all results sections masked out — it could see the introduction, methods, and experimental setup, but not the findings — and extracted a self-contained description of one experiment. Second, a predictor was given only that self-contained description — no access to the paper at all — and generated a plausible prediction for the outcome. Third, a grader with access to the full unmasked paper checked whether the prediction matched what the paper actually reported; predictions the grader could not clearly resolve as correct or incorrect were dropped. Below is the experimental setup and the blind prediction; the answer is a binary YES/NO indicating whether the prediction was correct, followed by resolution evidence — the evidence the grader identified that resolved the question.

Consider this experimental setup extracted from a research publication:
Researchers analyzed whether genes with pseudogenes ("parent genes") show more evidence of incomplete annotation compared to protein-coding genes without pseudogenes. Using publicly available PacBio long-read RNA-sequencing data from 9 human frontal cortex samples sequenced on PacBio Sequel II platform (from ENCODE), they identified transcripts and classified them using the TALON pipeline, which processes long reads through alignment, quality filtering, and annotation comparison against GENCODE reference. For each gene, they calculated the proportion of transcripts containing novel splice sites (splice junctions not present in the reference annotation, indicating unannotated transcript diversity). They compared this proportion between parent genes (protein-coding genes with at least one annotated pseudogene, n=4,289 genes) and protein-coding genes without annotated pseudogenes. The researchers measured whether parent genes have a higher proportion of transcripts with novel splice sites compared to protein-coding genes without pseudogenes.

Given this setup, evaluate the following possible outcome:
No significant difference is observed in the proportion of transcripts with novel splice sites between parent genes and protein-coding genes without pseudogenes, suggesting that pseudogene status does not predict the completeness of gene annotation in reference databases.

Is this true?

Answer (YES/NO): NO